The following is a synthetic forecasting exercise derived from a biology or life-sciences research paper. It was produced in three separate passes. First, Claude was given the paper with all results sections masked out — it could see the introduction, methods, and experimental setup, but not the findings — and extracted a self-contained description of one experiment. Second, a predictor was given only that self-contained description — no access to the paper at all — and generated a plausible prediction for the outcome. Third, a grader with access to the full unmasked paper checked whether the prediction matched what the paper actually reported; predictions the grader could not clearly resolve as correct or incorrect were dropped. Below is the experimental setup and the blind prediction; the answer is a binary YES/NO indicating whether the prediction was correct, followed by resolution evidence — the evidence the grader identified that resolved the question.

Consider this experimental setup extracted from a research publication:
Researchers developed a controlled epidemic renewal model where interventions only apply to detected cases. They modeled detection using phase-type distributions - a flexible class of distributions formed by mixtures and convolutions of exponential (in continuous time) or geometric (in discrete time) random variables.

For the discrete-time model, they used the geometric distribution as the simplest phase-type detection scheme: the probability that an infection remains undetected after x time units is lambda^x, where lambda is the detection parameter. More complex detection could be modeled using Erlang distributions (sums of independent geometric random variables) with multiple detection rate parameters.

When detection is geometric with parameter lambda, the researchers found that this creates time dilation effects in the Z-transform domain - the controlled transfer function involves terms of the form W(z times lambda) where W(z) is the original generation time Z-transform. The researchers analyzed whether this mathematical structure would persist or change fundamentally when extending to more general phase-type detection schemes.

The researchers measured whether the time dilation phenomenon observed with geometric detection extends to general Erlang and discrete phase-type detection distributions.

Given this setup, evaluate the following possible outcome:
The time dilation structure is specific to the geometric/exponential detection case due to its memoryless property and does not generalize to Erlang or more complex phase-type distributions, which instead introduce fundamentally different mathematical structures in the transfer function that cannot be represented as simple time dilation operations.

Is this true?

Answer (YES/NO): NO